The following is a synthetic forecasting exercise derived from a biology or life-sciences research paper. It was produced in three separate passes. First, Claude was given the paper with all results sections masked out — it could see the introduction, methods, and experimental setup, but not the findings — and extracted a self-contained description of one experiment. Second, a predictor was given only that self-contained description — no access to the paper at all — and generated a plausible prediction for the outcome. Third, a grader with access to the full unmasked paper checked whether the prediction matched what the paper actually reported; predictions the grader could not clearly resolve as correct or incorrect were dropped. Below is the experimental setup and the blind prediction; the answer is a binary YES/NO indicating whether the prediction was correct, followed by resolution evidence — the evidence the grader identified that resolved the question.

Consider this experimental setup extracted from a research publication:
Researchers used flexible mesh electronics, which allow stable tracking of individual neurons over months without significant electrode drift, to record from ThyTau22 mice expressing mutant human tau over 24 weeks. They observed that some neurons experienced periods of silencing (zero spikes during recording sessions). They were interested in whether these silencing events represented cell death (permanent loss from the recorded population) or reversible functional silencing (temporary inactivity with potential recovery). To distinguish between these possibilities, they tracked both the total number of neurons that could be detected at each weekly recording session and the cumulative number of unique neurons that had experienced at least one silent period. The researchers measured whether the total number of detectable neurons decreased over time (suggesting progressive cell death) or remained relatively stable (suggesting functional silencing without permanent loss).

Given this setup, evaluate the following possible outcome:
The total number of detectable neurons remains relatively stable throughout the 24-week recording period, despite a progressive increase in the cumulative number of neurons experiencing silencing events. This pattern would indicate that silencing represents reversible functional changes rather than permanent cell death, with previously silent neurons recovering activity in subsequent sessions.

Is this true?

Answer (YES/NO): YES